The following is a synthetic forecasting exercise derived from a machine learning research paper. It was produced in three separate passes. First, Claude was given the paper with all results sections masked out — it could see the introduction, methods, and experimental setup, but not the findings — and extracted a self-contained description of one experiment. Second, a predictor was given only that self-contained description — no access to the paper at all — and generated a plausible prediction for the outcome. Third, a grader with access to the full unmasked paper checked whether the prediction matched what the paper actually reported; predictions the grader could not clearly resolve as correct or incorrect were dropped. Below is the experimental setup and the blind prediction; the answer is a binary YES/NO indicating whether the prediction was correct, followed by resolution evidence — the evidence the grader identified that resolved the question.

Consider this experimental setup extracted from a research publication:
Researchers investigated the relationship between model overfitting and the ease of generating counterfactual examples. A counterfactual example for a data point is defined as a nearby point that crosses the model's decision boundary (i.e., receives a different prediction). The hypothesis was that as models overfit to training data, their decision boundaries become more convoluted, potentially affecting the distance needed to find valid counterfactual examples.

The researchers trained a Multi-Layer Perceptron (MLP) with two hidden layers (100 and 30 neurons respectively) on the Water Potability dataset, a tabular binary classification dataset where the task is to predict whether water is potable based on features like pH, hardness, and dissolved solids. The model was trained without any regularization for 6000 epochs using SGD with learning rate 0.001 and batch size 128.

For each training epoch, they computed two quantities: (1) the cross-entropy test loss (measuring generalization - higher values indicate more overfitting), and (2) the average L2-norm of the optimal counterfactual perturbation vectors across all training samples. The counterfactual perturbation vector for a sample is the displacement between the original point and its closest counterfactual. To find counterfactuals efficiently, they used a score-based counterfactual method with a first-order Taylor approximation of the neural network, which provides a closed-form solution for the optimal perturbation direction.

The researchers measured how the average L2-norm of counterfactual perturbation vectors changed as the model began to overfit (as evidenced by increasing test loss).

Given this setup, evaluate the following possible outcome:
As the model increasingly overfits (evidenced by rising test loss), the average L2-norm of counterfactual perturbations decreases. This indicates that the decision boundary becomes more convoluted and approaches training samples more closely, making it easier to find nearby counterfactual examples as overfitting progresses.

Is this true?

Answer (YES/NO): YES